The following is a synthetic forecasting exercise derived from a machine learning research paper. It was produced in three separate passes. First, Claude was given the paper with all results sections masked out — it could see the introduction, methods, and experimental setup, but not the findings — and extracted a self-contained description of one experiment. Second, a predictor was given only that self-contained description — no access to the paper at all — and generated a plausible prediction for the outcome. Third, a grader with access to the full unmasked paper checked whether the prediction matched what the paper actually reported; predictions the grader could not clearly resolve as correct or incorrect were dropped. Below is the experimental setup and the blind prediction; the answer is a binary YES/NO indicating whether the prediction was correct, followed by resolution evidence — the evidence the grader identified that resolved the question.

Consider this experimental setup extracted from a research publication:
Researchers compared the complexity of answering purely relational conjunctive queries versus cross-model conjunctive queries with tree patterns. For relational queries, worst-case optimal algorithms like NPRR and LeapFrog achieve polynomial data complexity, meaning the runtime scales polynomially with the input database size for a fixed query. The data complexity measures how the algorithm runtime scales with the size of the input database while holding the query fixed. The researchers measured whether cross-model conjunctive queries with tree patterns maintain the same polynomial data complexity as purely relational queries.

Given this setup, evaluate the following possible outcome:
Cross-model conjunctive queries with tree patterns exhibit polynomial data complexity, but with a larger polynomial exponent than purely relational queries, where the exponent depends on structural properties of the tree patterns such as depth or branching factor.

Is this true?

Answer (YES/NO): NO